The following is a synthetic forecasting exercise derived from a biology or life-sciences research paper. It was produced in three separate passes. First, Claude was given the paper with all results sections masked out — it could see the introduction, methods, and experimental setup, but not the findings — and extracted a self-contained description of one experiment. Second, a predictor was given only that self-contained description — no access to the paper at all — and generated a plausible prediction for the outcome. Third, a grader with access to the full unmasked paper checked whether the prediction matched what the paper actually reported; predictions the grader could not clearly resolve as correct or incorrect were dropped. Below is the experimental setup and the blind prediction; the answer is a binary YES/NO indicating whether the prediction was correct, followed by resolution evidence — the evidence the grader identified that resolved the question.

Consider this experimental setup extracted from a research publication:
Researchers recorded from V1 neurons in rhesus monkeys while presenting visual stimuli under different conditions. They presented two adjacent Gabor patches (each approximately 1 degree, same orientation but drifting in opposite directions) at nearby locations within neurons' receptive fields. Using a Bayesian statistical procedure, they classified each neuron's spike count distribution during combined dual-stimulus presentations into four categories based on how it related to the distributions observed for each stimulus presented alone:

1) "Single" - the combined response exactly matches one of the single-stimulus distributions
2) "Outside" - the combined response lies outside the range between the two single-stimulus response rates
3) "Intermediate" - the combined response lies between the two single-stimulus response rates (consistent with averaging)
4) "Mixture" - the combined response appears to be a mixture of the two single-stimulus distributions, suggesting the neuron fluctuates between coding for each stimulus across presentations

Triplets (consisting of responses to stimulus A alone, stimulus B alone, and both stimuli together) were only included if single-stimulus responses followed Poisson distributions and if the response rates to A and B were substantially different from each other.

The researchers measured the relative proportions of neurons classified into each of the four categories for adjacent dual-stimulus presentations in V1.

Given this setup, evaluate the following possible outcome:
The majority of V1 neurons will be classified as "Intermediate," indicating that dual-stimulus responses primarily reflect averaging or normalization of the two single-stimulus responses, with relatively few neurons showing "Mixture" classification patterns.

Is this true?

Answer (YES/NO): NO